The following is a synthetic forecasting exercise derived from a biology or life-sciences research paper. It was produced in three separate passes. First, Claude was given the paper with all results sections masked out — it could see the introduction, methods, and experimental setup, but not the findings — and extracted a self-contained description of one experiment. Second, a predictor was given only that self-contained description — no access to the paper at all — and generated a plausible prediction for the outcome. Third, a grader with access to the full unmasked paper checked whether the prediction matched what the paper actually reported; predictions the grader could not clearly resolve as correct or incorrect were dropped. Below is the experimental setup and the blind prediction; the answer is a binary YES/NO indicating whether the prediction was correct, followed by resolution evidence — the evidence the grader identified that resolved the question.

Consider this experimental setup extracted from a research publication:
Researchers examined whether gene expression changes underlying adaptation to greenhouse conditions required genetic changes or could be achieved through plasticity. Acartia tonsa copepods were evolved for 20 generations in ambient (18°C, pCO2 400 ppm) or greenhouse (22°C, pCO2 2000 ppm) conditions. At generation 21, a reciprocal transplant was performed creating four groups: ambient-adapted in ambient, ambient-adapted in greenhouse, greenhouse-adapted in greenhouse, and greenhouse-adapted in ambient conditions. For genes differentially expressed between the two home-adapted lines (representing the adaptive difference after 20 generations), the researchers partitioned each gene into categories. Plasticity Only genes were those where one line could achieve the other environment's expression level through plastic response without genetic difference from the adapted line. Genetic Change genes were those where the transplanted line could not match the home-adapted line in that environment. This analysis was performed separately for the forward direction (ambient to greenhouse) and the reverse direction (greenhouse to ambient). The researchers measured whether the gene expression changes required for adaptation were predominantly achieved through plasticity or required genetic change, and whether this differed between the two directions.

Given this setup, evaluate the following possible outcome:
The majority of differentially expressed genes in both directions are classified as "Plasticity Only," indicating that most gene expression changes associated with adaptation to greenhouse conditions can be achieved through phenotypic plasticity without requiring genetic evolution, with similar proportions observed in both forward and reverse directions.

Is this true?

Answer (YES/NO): NO